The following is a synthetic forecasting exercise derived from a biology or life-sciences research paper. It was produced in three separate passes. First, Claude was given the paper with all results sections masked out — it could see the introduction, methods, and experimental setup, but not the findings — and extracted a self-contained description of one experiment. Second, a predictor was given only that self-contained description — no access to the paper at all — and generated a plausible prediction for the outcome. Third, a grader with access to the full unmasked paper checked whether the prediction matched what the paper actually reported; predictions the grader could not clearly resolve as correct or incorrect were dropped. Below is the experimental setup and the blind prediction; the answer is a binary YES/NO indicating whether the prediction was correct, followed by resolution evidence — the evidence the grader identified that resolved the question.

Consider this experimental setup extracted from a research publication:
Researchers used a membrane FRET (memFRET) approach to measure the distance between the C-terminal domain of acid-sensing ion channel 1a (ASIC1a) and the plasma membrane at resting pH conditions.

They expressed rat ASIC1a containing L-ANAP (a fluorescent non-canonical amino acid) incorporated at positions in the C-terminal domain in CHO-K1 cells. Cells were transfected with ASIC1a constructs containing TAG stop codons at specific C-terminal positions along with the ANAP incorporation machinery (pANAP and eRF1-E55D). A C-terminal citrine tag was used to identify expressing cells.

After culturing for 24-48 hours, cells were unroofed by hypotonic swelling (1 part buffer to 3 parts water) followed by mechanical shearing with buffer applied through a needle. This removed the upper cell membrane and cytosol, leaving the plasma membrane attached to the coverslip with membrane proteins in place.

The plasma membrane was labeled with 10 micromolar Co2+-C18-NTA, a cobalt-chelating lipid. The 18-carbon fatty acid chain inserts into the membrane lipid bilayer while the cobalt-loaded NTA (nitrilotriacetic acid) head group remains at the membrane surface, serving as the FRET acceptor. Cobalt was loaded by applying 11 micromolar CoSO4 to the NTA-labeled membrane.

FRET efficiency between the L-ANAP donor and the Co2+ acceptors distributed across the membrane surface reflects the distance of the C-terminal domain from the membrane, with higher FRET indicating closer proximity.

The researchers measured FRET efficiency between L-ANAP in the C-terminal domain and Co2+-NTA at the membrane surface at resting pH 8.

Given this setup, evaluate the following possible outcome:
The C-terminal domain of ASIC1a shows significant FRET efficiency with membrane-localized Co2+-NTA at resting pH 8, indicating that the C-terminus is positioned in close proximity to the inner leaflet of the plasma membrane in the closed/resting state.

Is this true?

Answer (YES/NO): YES